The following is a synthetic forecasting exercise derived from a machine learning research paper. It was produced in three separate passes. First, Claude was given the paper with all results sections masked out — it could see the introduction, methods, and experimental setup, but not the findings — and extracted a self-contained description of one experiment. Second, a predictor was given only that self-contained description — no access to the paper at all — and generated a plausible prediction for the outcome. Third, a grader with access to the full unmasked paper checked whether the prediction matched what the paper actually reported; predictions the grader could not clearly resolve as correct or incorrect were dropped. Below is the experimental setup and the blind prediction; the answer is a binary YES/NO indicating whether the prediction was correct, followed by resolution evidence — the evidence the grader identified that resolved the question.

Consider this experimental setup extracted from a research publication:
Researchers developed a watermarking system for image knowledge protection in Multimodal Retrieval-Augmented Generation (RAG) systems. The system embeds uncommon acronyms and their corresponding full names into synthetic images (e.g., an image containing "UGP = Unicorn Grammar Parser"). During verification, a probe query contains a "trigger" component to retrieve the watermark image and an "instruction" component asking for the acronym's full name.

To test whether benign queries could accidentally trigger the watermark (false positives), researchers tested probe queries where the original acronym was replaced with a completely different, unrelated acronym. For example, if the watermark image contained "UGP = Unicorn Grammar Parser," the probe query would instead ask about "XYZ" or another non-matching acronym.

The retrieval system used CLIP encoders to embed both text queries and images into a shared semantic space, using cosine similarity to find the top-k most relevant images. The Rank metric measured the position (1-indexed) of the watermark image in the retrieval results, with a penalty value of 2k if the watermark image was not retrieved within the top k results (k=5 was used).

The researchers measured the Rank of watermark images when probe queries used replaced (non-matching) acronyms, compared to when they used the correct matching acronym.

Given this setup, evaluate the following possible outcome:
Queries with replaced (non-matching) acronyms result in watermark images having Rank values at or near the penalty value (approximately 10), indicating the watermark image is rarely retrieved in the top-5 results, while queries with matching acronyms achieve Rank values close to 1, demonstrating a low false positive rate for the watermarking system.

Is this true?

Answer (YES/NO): YES